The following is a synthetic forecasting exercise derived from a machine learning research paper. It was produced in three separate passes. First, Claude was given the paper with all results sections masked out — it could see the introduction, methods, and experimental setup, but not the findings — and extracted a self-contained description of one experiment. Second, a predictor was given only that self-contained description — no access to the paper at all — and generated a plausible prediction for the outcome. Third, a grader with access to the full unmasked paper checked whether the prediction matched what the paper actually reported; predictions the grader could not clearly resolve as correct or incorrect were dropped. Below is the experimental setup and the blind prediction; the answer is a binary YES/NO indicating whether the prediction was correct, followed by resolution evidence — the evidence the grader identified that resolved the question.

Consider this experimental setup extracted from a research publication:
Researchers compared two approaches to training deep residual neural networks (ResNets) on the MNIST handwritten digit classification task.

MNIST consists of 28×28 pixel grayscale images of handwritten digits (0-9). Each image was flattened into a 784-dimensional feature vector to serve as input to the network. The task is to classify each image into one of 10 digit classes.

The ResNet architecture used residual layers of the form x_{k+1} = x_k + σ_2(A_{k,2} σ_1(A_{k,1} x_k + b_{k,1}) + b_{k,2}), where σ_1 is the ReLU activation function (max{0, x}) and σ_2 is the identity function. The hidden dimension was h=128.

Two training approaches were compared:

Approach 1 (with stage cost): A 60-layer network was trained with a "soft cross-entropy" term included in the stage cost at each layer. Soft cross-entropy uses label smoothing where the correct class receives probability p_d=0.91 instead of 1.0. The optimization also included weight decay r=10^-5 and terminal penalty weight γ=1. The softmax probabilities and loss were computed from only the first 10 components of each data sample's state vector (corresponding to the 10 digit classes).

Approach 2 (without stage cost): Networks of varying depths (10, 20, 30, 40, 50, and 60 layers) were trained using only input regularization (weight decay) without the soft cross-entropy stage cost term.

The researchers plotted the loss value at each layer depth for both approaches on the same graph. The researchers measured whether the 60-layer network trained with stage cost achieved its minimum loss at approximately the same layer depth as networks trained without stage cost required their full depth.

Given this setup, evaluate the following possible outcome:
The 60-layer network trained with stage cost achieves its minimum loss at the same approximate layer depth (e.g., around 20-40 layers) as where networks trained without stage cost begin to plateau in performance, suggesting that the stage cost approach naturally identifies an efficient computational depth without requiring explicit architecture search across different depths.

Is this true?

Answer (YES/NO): NO